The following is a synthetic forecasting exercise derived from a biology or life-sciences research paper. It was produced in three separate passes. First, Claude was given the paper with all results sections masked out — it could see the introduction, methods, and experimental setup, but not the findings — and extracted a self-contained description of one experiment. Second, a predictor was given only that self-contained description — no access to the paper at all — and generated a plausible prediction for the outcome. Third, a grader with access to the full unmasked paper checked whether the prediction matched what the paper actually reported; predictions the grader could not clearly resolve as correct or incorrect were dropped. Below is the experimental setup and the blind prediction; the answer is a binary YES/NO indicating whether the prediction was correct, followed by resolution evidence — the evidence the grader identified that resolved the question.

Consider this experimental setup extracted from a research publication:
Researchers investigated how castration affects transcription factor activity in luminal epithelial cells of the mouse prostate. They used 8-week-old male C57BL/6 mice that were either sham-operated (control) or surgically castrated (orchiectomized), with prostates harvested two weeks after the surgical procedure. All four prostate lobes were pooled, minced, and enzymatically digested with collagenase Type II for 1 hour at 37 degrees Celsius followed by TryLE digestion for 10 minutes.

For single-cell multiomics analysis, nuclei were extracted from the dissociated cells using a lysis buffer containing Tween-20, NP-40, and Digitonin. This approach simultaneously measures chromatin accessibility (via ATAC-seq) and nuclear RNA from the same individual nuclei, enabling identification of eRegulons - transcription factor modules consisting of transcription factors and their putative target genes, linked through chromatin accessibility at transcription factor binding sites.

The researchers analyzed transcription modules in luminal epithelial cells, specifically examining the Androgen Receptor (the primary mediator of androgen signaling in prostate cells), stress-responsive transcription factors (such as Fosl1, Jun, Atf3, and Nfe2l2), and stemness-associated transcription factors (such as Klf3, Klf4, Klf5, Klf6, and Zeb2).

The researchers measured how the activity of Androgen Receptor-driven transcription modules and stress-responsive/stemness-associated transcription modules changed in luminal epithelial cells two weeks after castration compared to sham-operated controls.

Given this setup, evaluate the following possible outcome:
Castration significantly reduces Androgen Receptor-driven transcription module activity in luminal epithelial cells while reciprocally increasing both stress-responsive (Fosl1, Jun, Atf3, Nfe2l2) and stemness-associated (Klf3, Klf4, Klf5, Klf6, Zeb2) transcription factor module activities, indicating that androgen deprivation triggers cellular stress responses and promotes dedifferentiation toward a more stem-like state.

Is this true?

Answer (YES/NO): YES